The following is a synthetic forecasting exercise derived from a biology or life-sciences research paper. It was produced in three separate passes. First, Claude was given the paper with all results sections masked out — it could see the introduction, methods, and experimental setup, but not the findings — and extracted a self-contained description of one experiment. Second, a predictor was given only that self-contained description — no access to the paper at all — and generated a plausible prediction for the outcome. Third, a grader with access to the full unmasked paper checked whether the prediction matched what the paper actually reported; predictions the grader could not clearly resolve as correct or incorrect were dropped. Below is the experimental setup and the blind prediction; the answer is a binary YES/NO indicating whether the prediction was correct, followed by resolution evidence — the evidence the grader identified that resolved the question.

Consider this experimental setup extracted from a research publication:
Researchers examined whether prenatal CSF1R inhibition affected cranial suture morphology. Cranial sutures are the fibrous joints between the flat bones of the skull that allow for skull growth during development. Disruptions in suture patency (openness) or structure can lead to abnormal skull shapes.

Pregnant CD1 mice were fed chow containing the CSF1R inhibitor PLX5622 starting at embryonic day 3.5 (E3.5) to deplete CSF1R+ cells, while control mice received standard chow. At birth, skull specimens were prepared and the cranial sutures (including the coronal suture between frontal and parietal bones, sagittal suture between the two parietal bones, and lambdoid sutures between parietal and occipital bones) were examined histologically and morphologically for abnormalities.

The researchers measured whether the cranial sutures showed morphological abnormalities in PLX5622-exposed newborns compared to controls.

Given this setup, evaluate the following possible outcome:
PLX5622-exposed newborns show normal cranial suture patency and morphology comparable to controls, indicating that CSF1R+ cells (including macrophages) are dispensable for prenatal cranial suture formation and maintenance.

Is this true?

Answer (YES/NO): NO